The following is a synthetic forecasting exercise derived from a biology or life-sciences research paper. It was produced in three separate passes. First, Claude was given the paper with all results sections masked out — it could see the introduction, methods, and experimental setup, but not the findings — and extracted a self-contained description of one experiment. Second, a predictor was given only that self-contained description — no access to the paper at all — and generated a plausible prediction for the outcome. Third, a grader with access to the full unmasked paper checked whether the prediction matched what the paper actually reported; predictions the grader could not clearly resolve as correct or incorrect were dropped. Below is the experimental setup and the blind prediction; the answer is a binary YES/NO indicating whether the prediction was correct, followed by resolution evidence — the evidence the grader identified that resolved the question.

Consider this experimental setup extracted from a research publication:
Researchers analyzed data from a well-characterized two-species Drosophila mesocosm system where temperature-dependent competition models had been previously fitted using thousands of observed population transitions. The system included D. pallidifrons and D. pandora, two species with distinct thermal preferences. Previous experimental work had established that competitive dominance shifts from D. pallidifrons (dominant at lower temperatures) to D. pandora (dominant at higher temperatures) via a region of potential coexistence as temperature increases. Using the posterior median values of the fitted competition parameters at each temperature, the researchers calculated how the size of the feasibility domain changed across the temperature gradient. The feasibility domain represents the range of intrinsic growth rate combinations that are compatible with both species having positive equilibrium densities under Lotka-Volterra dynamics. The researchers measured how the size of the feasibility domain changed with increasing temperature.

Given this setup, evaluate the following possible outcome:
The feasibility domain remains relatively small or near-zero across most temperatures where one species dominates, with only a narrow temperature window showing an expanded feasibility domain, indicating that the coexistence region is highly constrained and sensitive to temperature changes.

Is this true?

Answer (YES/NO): NO